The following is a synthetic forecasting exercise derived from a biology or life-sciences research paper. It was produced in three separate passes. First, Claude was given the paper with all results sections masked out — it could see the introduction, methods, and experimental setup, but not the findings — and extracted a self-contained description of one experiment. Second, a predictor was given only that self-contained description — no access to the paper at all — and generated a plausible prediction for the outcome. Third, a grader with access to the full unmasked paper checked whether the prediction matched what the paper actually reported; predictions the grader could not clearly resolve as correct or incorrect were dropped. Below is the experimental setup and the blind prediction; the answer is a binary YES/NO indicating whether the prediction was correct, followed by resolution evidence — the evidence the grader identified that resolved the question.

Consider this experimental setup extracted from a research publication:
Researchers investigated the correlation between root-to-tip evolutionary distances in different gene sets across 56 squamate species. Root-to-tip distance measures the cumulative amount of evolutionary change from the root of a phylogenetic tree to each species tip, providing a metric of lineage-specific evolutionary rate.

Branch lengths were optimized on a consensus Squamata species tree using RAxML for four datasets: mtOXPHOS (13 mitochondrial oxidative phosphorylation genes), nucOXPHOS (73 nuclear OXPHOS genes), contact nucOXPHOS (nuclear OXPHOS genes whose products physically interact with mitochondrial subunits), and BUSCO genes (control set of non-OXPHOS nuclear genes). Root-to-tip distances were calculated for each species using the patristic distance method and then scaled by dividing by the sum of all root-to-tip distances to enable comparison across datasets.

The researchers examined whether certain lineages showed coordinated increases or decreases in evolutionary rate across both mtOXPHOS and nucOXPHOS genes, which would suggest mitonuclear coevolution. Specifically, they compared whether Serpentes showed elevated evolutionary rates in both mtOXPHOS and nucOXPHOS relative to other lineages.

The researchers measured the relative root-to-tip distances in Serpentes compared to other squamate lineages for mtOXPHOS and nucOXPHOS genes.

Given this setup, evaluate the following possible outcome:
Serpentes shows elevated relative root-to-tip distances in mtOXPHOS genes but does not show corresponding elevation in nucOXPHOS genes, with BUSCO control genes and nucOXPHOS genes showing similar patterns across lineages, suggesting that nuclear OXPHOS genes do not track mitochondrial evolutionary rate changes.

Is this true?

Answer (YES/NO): NO